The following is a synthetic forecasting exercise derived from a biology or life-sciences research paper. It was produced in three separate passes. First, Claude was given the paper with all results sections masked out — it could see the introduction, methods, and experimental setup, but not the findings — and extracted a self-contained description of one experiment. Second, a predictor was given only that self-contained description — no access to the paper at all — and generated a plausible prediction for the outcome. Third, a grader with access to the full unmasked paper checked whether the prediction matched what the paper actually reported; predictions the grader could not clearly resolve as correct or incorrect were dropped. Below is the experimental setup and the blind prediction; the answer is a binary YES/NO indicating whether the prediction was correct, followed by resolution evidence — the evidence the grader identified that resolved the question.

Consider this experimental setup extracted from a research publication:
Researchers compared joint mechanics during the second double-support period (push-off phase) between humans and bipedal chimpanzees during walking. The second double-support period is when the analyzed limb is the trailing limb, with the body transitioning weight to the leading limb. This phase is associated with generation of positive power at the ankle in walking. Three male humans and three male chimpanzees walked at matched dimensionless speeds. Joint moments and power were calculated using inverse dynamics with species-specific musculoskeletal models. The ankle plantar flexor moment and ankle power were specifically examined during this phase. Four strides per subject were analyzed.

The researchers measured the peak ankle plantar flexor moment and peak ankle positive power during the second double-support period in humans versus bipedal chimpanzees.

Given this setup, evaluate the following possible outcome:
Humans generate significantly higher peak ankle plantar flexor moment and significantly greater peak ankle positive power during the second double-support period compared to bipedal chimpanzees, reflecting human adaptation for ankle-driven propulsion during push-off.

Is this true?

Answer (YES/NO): YES